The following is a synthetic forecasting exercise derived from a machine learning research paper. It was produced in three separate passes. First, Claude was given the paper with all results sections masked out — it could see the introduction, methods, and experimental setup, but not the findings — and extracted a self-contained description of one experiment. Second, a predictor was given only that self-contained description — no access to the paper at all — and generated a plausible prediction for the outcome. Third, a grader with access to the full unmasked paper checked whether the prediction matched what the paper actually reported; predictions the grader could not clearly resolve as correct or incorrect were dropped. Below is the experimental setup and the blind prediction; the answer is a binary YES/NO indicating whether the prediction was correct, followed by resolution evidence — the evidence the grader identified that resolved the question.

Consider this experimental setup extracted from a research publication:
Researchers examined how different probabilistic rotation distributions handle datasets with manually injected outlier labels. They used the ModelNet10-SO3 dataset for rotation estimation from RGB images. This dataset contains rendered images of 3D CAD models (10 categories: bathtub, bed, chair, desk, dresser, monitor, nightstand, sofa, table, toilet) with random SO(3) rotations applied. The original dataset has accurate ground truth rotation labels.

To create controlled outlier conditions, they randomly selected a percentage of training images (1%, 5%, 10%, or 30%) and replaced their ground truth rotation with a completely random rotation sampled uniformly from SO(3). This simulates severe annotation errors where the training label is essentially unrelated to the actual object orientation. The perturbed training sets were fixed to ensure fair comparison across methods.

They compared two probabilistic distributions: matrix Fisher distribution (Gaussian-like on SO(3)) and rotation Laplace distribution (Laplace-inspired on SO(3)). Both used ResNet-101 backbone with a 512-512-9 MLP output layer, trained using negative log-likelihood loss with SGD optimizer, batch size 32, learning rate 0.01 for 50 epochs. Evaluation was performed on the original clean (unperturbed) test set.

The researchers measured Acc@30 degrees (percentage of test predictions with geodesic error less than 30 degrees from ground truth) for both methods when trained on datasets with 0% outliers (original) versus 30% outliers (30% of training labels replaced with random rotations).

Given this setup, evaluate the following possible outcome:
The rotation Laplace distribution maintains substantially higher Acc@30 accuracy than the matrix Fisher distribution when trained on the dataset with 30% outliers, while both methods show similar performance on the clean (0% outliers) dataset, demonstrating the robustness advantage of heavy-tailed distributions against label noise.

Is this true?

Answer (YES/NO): YES